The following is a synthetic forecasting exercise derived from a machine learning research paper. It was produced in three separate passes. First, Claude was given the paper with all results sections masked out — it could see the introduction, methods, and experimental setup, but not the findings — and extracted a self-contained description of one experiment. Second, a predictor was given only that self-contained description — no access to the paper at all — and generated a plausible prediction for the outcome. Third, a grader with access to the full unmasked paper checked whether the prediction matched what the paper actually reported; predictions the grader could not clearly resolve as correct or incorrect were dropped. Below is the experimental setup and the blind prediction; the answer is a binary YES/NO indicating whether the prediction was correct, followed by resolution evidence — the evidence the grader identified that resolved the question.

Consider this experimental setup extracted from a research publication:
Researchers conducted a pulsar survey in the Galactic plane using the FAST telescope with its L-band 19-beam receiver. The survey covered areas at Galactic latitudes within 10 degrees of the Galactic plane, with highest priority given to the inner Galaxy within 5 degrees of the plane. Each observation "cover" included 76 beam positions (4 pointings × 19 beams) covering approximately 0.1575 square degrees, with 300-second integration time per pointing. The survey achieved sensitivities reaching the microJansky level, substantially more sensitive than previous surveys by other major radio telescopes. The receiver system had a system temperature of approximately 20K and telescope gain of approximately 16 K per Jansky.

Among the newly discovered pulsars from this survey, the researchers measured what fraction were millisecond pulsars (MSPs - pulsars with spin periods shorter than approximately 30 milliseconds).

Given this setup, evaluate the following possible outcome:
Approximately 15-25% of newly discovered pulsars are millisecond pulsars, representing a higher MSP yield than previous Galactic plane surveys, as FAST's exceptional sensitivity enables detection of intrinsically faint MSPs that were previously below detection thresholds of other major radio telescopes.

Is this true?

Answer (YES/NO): YES